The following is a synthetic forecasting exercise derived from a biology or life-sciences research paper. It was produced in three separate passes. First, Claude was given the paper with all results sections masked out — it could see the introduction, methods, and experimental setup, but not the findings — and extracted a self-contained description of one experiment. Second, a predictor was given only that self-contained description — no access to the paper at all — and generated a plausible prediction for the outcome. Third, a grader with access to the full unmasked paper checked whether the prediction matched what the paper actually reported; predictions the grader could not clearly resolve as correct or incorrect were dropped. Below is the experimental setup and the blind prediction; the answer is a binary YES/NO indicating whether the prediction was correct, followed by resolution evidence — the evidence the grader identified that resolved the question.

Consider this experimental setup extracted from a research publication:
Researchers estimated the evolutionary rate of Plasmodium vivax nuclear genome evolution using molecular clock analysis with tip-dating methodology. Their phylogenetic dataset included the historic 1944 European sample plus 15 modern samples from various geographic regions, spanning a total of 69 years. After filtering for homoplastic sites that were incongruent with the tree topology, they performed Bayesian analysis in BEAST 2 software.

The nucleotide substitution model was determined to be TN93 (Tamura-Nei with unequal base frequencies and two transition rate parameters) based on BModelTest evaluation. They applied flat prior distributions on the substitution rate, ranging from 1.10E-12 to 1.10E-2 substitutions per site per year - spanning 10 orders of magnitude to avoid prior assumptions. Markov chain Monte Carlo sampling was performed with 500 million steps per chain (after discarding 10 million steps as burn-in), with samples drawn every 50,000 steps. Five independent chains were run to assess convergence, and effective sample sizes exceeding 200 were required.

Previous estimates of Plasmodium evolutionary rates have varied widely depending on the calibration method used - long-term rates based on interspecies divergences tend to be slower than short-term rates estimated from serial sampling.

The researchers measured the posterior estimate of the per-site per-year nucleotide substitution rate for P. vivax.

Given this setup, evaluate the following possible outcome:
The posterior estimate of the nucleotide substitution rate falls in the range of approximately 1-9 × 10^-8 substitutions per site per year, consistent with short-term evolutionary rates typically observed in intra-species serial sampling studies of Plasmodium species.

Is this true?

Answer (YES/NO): NO